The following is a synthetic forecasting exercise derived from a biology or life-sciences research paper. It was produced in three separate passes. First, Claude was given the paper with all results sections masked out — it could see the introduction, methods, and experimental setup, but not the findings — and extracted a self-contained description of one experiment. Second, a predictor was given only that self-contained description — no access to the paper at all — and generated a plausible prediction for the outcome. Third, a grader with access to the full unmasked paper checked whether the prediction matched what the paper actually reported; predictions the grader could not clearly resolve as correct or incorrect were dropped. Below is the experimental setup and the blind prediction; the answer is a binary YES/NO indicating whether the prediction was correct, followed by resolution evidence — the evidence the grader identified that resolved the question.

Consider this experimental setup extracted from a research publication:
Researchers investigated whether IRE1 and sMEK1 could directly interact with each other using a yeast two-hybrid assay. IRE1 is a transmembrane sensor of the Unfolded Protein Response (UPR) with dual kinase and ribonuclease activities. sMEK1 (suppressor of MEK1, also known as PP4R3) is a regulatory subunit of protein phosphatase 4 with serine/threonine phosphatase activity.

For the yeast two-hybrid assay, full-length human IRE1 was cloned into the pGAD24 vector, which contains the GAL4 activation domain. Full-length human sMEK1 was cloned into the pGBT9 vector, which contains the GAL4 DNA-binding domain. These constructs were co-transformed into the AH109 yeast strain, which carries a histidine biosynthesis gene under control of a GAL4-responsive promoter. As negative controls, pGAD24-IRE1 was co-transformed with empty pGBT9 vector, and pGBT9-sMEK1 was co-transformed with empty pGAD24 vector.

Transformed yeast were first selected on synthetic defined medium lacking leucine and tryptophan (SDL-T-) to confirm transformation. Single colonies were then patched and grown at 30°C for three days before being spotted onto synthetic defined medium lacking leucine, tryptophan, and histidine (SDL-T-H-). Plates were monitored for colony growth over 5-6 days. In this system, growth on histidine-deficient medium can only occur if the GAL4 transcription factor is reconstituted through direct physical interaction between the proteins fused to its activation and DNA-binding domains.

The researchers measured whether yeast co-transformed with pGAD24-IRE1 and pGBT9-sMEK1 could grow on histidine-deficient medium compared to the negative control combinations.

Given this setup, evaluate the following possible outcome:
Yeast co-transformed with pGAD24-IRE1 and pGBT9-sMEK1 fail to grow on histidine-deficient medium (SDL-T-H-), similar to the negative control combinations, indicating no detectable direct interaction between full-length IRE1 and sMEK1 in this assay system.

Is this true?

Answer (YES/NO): NO